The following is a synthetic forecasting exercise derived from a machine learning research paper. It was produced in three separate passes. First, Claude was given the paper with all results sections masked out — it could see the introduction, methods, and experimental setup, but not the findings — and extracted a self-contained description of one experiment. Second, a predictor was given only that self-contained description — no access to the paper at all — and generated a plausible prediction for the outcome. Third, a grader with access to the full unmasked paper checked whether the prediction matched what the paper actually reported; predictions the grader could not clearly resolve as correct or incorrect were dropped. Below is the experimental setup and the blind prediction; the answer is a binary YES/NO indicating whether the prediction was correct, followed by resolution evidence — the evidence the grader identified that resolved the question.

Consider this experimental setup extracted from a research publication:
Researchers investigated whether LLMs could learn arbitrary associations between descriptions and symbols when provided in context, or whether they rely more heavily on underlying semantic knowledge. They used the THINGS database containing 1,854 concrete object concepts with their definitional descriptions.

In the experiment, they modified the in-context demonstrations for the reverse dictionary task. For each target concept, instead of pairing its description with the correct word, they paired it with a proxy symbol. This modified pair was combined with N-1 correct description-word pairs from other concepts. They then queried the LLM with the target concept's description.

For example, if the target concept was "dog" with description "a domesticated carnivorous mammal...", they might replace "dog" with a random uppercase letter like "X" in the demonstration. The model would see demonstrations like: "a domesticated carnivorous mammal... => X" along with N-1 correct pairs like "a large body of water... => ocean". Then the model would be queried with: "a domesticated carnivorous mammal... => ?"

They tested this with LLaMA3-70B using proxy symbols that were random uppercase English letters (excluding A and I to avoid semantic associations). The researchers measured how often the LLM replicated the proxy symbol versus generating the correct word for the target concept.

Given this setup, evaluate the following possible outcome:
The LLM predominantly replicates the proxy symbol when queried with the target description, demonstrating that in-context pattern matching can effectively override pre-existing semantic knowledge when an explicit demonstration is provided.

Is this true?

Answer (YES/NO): NO